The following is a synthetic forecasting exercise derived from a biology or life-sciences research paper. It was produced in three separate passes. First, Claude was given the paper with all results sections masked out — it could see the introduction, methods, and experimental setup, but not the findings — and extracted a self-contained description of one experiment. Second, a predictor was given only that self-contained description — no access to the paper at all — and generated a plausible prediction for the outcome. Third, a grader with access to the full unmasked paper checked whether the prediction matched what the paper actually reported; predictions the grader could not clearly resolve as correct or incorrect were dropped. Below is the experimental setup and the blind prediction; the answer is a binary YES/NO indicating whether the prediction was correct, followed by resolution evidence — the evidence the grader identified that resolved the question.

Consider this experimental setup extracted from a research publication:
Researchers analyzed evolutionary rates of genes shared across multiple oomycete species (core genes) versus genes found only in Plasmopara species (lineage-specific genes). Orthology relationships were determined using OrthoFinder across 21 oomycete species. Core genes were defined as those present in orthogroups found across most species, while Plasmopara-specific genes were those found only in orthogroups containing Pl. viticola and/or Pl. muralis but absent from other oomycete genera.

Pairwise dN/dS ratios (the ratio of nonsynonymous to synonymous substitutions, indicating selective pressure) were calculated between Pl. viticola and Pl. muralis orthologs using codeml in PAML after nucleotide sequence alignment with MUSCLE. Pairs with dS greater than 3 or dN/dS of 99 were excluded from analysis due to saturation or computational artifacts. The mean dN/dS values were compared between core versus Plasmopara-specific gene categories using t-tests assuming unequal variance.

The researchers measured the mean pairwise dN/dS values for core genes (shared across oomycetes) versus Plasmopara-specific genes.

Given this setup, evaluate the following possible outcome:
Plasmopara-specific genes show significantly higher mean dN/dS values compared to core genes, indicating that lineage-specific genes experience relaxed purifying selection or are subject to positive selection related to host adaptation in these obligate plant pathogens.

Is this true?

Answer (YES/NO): YES